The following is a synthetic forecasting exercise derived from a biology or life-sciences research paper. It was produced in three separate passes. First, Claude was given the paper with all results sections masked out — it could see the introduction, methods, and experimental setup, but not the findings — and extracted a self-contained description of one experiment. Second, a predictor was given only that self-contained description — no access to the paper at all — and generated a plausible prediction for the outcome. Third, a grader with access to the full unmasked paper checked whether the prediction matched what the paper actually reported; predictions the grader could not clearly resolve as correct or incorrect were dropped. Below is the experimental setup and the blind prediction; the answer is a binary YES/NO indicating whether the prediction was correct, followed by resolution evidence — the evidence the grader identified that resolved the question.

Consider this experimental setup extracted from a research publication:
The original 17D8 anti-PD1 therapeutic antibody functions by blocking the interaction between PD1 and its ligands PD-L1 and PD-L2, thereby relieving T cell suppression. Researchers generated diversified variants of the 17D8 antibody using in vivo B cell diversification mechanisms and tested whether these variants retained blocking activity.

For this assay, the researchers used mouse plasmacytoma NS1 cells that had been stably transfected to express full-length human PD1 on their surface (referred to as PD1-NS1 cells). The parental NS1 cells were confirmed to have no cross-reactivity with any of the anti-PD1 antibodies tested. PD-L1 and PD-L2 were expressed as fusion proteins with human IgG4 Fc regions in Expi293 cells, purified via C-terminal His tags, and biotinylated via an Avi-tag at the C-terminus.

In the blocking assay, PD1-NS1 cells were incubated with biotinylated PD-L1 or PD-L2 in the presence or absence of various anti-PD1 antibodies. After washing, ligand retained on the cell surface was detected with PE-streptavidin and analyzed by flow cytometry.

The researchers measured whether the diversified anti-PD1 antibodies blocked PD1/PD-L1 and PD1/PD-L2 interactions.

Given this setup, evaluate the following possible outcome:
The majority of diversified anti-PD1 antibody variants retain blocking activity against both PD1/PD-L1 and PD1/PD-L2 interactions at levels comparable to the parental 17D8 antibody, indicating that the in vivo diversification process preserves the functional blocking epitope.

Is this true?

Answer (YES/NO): NO